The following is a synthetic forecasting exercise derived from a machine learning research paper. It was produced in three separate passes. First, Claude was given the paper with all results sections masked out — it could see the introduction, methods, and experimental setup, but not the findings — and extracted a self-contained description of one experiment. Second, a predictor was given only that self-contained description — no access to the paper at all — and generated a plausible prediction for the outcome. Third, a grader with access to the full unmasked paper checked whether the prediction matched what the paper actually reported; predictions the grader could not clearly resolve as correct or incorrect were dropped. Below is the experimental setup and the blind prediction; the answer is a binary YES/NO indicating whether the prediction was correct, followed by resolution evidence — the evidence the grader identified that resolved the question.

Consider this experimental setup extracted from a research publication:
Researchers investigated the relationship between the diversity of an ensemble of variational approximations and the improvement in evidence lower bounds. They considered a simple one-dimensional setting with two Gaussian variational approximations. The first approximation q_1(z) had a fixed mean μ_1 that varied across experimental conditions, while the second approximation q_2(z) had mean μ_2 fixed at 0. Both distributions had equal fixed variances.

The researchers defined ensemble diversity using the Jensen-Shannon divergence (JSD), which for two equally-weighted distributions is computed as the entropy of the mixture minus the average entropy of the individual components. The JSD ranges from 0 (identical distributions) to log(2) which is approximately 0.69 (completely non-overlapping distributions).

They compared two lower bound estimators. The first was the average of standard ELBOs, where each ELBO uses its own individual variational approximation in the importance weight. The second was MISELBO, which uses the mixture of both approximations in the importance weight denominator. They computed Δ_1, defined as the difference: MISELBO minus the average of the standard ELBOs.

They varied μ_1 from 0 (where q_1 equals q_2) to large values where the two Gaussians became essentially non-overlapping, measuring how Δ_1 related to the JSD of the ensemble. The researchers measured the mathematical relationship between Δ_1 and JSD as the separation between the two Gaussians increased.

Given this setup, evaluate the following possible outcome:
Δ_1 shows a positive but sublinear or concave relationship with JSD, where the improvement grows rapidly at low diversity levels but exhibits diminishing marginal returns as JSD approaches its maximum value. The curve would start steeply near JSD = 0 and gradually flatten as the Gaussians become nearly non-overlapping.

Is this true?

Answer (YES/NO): NO